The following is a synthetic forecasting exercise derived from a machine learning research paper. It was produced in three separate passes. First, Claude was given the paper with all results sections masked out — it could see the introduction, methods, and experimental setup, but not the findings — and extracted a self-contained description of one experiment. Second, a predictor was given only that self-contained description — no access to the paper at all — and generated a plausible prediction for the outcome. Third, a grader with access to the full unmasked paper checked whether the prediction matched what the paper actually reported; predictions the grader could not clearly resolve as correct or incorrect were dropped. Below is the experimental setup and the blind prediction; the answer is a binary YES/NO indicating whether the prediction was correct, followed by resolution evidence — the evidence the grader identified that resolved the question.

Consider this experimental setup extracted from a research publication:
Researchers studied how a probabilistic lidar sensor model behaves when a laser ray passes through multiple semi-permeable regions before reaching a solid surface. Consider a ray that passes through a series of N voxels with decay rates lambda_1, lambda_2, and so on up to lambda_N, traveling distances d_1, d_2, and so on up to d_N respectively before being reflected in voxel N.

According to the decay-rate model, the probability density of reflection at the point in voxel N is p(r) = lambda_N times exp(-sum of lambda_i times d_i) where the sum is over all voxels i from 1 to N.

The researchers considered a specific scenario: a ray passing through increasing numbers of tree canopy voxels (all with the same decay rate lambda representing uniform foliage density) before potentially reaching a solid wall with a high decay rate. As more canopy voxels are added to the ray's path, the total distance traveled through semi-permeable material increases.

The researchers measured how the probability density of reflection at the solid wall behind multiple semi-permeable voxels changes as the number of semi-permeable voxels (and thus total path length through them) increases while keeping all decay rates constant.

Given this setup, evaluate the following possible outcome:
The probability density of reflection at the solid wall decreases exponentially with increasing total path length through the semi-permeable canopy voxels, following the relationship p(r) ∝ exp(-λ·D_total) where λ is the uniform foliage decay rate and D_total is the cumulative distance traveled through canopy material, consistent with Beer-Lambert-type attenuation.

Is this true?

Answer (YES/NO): YES